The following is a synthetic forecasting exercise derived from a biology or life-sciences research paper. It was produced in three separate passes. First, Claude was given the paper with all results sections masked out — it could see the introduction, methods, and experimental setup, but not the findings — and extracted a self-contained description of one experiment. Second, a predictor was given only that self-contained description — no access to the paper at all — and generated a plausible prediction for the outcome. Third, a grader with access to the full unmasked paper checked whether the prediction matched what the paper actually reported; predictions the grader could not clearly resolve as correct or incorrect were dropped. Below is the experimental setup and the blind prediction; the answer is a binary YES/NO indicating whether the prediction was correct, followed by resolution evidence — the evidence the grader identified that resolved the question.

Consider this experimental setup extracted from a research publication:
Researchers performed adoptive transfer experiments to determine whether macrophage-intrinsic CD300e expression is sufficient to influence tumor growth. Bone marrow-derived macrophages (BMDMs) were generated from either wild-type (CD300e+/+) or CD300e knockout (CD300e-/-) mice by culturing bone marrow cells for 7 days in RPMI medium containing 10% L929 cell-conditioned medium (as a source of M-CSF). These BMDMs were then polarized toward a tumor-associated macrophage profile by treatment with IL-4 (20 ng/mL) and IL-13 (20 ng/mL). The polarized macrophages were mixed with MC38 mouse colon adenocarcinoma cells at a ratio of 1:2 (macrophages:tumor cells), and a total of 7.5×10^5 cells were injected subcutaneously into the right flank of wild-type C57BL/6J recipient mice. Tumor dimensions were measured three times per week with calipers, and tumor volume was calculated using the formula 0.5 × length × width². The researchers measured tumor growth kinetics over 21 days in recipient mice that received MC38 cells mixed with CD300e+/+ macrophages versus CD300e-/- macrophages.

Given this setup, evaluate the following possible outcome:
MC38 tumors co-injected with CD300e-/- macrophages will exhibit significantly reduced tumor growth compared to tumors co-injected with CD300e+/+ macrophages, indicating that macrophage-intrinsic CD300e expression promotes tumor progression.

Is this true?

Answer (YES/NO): YES